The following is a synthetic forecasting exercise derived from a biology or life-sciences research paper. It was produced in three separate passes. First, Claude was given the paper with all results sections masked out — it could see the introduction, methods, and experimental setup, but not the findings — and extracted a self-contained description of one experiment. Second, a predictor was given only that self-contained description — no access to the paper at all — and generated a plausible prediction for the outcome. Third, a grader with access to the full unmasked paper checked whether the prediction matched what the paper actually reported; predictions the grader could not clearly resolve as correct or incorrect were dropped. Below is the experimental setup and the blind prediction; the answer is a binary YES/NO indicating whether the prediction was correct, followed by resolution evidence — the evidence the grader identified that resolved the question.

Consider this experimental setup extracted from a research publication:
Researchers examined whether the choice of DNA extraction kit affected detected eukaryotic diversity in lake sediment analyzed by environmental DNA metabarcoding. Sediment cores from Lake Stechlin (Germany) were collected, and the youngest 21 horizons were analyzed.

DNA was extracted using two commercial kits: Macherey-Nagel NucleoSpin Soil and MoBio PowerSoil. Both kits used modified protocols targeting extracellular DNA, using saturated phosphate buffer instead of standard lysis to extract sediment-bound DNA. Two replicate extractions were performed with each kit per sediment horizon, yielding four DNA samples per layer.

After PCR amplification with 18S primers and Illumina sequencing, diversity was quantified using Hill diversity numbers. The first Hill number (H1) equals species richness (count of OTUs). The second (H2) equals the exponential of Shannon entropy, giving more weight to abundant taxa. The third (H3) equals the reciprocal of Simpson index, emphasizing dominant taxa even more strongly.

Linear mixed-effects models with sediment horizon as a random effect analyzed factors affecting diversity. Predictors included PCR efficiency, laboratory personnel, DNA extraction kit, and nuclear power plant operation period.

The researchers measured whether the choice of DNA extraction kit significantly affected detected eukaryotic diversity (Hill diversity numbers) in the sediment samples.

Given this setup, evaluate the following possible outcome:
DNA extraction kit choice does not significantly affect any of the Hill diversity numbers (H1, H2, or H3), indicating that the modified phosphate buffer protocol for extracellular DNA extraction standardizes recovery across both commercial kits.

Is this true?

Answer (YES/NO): YES